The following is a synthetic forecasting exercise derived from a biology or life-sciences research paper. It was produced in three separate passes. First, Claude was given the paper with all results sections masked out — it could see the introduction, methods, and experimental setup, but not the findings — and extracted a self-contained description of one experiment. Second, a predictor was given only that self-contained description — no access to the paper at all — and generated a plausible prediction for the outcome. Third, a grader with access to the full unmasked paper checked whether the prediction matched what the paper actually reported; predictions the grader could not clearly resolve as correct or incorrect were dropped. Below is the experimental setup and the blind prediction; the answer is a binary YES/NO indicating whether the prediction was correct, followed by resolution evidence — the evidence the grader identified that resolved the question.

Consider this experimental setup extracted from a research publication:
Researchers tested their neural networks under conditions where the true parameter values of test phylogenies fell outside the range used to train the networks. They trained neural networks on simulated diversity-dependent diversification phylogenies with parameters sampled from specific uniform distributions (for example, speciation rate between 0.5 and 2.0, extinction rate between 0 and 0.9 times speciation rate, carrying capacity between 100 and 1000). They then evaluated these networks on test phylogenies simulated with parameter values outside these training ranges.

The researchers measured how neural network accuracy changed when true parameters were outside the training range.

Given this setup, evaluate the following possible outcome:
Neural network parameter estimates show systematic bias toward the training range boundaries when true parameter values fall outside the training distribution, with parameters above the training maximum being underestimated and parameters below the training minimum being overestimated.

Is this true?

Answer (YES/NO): NO